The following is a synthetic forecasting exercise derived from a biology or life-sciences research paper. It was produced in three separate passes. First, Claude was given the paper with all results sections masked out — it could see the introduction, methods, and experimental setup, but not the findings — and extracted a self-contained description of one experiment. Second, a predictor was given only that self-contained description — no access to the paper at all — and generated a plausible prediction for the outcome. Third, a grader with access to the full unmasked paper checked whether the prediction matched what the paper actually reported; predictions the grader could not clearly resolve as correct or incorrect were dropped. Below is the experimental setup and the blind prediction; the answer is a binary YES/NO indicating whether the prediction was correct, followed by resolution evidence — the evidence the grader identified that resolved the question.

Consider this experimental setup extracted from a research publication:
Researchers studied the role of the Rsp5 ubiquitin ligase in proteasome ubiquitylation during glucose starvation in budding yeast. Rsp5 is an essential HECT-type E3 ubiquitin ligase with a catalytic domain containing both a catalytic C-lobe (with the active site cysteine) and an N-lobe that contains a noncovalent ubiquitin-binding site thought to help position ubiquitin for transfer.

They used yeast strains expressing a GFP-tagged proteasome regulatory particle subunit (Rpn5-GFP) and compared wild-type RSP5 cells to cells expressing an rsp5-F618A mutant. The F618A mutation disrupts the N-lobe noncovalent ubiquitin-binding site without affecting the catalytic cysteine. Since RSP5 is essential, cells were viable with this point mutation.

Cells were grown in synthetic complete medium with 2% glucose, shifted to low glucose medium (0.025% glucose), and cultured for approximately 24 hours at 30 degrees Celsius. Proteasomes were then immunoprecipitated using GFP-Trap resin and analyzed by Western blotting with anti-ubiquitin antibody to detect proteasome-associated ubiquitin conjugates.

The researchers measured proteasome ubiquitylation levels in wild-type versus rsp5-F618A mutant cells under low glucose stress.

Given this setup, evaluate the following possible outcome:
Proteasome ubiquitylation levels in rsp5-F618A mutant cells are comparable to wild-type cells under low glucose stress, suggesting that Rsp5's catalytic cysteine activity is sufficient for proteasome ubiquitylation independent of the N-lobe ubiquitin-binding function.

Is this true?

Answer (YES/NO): NO